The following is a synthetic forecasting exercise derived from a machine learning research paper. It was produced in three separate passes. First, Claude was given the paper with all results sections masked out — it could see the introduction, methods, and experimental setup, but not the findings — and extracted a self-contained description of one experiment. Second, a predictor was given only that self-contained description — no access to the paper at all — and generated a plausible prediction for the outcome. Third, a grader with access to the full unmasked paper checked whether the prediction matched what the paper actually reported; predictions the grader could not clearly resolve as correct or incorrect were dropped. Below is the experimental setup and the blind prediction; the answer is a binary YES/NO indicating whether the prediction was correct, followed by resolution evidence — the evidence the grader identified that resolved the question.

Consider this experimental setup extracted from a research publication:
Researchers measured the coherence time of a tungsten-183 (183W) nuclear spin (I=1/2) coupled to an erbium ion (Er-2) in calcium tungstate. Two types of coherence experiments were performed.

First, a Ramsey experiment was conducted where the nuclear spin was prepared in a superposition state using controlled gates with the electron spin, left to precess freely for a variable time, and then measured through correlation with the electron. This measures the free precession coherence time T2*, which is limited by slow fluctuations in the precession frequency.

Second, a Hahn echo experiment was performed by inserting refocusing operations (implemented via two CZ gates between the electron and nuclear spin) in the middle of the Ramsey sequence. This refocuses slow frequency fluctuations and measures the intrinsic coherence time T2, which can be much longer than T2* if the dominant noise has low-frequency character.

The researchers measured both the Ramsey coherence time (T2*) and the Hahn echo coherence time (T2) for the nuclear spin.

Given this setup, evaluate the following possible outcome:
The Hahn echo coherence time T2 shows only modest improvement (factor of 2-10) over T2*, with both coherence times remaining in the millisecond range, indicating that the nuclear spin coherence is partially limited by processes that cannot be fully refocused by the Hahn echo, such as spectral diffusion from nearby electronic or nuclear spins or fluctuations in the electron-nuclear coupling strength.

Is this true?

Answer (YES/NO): NO